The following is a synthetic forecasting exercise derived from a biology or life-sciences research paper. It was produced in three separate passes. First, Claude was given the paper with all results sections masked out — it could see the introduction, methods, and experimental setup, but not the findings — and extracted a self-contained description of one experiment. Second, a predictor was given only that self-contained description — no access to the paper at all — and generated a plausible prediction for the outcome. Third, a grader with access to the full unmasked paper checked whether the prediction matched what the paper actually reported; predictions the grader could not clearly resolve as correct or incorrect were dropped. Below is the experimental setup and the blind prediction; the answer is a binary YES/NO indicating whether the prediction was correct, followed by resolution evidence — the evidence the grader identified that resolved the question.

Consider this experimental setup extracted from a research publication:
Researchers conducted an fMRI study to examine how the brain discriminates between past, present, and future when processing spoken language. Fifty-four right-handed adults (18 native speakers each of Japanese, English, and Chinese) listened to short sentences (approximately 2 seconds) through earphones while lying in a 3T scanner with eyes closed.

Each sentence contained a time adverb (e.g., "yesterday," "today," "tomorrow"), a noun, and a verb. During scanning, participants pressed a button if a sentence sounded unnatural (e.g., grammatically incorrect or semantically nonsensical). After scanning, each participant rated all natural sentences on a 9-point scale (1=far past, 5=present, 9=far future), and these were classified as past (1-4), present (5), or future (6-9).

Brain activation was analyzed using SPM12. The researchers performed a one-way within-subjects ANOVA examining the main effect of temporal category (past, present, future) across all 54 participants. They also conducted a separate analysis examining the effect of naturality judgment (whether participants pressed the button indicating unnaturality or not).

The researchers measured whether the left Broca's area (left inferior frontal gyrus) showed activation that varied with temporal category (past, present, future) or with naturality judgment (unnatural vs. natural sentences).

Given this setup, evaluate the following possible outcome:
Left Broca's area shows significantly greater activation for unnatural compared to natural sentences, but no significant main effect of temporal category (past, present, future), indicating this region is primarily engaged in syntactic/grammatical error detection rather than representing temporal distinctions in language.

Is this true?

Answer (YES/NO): NO